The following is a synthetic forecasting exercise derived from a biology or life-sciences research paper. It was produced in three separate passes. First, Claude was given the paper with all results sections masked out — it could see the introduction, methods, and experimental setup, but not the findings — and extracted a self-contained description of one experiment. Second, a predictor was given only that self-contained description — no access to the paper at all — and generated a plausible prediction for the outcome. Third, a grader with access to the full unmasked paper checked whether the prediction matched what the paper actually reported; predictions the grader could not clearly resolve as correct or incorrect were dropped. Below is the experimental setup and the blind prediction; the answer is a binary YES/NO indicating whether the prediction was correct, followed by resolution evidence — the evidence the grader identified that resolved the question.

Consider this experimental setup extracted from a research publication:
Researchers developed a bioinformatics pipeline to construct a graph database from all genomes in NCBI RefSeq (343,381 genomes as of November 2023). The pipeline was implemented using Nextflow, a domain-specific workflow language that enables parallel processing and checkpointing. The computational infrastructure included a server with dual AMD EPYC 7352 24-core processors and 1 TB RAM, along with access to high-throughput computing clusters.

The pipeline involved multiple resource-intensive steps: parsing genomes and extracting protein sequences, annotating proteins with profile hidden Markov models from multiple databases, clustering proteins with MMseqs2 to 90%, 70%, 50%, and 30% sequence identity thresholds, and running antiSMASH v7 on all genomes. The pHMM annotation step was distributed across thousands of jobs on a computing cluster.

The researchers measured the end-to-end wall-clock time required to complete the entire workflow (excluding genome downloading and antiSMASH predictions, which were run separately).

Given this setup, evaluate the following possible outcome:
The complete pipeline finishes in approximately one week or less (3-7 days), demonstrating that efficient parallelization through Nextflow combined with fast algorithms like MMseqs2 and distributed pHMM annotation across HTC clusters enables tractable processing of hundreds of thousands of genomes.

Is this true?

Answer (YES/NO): NO